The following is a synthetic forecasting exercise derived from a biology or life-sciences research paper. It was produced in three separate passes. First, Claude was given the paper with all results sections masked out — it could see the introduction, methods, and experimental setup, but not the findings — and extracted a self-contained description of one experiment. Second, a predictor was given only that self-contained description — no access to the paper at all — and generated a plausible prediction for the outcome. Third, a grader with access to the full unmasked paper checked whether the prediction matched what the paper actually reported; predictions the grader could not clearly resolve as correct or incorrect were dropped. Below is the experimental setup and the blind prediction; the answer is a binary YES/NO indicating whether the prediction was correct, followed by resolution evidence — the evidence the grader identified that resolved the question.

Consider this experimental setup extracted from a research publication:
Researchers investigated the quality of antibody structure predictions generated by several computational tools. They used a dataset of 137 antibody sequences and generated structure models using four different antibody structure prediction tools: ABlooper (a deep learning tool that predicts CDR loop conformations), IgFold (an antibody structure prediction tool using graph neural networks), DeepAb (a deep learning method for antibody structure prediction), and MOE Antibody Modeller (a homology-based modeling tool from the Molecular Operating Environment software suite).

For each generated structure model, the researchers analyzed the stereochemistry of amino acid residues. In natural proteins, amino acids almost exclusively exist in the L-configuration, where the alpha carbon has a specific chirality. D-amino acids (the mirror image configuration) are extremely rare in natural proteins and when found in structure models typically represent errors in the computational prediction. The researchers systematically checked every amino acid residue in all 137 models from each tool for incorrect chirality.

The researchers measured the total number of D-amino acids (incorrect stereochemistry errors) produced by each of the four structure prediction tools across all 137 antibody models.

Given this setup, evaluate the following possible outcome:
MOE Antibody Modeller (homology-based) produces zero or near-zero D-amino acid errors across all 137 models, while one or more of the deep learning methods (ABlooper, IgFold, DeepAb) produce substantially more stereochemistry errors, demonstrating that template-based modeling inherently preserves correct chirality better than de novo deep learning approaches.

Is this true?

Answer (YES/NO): NO